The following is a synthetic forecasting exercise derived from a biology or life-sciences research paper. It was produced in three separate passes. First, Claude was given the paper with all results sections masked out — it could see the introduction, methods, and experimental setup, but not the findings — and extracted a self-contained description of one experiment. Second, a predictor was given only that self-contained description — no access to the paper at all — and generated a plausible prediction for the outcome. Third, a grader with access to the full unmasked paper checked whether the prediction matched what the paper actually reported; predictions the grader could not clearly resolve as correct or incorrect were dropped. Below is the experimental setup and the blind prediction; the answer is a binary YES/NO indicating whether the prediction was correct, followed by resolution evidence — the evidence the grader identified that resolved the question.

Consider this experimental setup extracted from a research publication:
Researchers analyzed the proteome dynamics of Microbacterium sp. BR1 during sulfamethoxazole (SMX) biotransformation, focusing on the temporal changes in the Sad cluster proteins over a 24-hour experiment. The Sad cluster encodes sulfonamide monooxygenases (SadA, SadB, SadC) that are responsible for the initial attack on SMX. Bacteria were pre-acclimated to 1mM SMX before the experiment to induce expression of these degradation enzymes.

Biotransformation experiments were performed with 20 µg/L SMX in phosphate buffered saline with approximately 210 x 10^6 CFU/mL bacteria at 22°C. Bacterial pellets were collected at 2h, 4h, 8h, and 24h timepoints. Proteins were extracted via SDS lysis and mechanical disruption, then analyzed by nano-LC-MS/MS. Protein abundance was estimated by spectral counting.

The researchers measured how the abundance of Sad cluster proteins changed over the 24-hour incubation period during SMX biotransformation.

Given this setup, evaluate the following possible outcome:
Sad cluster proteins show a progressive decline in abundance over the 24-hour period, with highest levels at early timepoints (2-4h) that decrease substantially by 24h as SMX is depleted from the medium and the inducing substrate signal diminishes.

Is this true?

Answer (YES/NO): NO